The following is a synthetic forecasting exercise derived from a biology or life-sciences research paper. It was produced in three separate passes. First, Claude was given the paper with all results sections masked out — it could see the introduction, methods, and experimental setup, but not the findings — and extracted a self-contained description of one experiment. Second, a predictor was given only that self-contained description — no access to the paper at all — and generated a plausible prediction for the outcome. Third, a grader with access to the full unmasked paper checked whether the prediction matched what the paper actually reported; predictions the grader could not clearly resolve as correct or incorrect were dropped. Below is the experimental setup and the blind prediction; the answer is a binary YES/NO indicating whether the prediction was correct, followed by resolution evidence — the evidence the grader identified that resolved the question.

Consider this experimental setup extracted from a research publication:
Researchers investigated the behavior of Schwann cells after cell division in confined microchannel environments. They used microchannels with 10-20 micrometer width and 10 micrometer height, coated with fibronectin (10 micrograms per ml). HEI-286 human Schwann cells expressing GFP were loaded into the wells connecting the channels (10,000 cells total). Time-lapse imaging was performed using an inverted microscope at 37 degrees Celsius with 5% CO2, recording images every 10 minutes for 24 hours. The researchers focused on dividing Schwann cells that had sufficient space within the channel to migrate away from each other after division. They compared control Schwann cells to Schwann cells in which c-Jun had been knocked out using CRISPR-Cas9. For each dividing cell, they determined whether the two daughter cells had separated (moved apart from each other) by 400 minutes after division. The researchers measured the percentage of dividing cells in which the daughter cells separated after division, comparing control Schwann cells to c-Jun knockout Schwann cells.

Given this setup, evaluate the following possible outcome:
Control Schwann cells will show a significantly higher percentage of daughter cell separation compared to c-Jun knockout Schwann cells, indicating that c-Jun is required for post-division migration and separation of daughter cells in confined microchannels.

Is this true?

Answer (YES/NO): YES